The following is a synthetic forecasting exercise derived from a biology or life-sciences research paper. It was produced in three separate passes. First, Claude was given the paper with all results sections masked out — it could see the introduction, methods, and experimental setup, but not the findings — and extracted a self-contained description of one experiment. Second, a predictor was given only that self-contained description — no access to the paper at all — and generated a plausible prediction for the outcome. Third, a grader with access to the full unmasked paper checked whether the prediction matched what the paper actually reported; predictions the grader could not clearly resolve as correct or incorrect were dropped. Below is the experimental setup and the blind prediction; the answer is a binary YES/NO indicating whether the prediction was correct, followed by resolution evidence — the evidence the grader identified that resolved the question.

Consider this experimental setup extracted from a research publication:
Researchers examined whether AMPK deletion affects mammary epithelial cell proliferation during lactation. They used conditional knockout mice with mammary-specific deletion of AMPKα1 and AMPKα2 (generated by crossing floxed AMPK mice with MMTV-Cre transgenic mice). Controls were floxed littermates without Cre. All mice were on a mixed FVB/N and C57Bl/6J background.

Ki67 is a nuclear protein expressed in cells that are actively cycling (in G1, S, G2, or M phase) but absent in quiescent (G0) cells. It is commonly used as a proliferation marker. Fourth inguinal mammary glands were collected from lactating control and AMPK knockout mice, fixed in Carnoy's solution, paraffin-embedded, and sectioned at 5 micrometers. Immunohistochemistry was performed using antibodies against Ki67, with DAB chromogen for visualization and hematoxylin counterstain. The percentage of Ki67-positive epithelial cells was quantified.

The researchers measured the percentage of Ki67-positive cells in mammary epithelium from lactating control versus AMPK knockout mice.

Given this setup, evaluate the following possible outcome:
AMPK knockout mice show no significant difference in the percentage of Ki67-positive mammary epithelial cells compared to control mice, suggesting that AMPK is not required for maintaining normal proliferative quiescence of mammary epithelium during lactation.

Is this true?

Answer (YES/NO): NO